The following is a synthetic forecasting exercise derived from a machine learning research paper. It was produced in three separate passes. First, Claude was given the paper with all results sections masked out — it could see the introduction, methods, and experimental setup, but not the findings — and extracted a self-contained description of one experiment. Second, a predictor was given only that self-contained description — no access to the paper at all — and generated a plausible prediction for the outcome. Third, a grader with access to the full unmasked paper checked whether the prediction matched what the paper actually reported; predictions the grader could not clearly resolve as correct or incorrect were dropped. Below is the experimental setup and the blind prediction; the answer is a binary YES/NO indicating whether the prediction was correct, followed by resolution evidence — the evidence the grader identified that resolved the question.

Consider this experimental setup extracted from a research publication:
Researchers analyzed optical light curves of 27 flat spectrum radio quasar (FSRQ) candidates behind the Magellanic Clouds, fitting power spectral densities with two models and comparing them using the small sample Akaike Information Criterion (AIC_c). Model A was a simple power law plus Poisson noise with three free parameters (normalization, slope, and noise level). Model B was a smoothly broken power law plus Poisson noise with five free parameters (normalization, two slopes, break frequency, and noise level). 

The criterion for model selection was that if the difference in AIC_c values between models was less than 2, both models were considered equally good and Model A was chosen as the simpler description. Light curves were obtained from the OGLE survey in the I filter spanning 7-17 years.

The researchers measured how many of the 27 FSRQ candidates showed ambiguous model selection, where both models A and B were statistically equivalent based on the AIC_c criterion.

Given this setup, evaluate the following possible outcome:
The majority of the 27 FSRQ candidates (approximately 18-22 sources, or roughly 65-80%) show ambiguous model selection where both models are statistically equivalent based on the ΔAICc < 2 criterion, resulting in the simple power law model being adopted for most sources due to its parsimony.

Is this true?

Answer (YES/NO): NO